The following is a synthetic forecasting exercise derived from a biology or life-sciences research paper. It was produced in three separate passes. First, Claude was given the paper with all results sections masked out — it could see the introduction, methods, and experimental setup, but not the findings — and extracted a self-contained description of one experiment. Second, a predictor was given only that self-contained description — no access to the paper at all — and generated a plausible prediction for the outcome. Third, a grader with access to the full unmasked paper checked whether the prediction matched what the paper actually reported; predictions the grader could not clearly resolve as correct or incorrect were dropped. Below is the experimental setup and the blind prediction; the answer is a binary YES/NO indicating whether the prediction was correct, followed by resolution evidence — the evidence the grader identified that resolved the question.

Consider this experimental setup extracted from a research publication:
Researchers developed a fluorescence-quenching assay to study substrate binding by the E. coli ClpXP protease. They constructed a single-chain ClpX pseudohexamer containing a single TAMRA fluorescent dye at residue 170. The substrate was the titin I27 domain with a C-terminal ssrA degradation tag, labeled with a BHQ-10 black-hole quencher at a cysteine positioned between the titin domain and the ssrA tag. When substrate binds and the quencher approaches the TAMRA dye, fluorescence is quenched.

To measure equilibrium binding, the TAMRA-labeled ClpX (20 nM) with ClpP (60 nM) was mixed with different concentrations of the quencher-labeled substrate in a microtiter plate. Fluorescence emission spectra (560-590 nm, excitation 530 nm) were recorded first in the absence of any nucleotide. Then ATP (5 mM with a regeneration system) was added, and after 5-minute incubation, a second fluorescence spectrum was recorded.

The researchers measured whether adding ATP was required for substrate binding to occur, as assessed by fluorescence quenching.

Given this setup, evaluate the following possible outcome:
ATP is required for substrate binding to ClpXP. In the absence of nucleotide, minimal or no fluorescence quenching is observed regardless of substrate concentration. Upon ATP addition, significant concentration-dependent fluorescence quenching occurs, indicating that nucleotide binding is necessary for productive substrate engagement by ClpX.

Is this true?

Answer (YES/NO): YES